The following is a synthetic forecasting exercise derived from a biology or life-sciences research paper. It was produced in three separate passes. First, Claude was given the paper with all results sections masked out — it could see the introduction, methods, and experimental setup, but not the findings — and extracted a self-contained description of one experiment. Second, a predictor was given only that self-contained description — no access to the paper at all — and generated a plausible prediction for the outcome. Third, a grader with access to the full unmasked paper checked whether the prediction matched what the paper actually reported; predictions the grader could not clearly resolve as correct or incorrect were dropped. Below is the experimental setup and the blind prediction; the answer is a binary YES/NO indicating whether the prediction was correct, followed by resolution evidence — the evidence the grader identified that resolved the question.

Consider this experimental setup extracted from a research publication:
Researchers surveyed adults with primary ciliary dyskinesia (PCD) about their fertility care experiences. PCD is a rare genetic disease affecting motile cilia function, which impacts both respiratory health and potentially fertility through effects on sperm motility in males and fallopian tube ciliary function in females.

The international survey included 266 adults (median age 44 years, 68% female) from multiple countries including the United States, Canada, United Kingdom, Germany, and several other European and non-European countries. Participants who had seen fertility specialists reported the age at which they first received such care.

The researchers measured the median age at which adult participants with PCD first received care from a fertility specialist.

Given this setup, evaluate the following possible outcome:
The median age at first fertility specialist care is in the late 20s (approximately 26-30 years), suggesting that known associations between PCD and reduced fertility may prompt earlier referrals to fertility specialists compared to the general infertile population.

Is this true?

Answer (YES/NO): NO